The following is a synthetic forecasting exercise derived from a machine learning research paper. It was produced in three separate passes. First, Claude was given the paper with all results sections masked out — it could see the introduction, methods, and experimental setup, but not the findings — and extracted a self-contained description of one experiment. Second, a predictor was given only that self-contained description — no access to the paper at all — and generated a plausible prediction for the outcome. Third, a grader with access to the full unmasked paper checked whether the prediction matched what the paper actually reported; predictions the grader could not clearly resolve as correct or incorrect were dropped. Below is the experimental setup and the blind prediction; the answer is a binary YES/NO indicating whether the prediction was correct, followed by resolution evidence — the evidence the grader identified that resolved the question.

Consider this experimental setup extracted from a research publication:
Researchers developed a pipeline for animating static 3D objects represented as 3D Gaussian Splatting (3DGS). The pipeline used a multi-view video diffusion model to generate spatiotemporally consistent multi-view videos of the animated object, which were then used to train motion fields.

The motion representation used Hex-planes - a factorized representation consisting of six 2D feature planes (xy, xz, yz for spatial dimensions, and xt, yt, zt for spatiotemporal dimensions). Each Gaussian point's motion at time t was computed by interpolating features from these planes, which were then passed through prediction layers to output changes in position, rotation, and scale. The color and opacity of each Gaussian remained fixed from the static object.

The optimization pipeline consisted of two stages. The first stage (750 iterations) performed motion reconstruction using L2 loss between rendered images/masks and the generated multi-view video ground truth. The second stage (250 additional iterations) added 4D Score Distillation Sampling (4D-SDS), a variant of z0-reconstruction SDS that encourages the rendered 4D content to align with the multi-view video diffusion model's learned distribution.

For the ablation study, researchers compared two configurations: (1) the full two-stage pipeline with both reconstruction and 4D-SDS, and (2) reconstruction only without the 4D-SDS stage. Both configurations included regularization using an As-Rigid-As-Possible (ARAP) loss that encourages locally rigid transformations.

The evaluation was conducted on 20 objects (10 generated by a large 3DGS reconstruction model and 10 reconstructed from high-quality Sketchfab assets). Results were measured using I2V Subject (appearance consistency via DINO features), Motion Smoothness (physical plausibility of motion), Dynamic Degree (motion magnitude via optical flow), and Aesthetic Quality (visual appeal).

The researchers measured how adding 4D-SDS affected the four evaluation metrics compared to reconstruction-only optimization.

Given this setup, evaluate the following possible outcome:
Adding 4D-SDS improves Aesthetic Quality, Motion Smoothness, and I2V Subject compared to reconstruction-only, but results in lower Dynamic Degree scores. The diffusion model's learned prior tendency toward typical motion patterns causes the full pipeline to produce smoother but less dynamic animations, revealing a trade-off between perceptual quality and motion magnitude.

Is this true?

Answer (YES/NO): NO